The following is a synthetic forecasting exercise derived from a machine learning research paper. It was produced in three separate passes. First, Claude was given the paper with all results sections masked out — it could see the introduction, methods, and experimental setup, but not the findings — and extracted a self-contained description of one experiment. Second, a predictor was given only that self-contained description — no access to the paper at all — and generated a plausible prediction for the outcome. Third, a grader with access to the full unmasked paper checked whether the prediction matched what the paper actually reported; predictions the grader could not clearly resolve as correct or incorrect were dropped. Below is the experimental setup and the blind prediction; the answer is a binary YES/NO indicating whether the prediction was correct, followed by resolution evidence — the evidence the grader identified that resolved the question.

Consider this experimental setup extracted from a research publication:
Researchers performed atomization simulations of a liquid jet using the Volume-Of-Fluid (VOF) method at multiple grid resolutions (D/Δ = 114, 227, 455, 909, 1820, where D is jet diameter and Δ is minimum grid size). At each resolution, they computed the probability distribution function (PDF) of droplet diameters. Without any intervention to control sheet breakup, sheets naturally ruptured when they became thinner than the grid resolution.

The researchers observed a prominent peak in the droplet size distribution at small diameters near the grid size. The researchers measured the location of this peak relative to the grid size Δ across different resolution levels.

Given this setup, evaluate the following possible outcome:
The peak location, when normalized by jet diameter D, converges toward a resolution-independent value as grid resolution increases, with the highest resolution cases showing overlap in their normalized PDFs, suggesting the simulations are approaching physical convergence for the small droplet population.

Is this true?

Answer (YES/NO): NO